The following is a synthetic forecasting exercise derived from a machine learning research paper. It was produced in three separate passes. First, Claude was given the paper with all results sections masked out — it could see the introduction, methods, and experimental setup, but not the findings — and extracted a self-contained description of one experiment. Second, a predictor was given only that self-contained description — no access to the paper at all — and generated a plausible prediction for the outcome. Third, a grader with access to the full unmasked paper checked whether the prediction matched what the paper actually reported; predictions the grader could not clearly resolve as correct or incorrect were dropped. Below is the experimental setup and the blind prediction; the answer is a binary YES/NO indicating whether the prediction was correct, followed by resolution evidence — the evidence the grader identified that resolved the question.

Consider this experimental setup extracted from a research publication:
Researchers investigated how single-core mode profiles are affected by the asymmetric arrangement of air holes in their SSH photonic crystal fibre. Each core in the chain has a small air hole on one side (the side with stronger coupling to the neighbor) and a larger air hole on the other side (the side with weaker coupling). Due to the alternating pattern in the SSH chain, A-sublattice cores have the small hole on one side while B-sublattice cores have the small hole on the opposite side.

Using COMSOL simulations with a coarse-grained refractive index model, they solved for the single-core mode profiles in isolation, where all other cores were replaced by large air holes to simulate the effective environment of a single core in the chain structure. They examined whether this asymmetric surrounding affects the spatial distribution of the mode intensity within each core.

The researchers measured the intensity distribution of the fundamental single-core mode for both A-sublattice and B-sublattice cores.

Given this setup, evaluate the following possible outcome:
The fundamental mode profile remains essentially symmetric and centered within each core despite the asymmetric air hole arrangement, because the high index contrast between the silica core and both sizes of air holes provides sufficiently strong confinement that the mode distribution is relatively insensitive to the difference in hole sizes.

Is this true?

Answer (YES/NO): NO